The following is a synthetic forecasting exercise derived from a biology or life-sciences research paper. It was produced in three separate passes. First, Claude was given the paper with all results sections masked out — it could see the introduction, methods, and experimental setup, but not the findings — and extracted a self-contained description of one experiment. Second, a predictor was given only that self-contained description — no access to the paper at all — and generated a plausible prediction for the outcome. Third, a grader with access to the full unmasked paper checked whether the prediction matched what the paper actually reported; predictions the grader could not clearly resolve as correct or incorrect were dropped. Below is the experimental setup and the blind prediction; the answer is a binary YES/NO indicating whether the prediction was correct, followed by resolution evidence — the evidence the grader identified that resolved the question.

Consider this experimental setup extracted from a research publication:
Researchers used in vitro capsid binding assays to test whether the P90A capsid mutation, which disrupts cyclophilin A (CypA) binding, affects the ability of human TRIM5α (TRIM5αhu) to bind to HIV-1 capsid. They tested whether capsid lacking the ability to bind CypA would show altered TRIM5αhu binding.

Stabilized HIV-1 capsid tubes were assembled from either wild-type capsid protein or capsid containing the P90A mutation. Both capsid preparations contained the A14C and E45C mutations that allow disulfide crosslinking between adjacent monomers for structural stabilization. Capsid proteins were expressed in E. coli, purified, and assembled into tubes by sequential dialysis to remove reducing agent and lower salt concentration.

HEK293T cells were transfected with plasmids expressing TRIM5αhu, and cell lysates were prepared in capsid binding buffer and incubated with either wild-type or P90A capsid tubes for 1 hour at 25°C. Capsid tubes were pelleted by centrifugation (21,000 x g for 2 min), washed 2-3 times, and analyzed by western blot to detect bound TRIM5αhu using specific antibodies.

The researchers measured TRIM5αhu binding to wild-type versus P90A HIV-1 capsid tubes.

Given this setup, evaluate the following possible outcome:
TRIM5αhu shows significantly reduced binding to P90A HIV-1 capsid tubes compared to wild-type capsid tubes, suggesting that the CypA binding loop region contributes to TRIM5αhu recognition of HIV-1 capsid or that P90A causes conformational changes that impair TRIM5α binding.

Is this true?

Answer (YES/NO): NO